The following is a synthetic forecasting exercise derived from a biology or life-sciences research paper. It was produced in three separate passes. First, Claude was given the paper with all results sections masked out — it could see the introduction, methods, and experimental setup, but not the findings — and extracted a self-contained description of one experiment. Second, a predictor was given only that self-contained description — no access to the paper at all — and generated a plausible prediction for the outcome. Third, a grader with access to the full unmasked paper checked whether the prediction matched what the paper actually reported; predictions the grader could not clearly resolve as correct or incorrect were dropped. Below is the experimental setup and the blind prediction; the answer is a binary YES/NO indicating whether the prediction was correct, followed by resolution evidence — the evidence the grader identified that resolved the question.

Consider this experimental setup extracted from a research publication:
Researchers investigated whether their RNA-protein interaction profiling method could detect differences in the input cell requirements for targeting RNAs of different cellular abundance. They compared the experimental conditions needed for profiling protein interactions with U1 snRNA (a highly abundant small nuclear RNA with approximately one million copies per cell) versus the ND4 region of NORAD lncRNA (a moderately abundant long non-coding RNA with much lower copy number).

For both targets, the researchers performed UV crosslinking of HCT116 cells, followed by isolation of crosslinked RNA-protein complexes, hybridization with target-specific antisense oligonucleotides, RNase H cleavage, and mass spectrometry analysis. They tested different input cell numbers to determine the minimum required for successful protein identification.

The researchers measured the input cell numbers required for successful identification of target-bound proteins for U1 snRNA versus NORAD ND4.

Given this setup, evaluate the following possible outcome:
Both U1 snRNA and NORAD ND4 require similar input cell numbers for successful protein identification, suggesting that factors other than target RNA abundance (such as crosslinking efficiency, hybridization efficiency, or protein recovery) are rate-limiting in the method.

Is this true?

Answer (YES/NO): NO